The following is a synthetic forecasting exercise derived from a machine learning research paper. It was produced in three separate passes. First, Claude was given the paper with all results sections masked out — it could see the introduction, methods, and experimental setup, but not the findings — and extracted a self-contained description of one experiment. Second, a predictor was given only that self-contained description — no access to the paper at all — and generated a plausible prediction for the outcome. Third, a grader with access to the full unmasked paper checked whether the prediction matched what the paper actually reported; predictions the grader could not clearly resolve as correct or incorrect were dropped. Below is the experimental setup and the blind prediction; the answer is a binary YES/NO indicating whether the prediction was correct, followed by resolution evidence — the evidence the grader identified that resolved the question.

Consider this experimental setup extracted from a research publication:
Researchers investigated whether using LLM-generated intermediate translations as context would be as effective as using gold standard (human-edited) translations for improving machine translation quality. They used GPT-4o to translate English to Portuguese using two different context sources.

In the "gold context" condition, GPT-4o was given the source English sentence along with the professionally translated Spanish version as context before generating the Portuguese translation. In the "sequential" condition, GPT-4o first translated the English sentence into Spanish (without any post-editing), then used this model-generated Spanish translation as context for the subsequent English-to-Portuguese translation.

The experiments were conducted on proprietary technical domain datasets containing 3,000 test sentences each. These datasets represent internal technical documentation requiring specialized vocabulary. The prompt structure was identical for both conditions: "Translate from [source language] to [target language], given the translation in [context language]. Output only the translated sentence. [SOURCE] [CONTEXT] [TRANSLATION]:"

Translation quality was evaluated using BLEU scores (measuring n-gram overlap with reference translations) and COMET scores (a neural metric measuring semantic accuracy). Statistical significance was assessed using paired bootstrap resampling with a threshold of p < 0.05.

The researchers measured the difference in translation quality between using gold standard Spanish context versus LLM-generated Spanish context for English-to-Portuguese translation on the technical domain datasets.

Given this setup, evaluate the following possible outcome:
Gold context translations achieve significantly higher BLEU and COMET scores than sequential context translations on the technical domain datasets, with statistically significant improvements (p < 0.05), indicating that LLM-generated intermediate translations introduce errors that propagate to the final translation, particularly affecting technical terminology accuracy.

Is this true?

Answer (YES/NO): NO